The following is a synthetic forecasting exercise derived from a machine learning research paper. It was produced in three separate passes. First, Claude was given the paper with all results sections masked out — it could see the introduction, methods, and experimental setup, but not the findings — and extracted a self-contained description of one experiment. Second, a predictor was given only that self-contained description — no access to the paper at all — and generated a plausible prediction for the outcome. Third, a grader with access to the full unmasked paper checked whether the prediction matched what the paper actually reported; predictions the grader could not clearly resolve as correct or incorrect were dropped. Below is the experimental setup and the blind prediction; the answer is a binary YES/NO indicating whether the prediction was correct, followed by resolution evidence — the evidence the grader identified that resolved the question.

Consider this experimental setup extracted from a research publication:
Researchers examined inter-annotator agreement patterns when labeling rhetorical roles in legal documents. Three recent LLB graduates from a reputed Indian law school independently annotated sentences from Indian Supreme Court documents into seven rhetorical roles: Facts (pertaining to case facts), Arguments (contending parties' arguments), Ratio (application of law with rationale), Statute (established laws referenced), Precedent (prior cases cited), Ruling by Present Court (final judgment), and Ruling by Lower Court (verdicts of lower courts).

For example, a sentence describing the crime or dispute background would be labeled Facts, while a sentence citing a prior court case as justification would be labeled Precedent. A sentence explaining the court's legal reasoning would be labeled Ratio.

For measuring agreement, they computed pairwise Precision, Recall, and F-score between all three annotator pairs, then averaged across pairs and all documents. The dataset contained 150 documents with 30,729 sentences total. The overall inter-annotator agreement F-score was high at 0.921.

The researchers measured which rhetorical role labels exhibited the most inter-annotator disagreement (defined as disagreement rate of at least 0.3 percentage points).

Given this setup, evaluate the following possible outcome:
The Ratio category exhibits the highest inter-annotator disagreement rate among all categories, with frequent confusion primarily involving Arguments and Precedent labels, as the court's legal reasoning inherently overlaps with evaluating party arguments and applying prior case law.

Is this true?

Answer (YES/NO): NO